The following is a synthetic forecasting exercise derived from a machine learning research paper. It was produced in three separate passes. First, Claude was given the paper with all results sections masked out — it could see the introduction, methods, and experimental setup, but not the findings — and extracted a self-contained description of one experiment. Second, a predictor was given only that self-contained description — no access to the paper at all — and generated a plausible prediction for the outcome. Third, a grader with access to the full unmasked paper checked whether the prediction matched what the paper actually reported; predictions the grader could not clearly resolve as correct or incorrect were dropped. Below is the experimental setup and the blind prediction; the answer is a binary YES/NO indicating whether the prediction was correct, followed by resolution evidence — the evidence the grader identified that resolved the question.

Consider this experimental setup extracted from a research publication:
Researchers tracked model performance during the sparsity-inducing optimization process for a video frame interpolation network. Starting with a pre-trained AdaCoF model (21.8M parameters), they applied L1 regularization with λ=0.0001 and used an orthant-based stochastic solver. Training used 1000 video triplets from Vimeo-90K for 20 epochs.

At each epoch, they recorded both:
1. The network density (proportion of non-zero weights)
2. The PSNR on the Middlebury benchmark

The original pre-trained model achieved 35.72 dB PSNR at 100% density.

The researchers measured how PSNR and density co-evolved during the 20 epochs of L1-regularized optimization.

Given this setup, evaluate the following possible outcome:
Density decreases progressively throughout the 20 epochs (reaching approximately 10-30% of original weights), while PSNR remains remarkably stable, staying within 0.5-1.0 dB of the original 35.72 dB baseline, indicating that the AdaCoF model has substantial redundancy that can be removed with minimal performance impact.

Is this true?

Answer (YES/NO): NO